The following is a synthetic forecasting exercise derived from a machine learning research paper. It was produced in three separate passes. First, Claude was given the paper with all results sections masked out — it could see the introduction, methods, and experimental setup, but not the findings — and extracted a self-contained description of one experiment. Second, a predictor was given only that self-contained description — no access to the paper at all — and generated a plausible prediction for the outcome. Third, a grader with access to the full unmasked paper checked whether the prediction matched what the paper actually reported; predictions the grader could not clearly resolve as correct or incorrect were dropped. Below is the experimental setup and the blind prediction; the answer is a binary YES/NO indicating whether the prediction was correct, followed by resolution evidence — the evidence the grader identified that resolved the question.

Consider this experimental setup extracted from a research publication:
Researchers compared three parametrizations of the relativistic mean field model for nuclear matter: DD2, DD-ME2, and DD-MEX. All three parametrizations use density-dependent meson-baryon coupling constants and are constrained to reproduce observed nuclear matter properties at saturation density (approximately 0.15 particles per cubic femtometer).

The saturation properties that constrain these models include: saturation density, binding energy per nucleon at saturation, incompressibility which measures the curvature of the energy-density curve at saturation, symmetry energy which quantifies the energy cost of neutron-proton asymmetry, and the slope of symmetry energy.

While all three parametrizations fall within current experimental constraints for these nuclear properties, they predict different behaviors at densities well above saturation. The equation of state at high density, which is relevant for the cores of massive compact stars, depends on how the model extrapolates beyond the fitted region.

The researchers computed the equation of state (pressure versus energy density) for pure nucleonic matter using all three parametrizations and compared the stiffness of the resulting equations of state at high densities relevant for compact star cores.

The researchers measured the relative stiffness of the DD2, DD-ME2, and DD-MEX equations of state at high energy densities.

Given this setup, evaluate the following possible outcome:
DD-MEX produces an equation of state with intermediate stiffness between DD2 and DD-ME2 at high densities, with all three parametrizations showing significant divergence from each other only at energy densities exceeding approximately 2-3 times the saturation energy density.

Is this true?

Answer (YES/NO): NO